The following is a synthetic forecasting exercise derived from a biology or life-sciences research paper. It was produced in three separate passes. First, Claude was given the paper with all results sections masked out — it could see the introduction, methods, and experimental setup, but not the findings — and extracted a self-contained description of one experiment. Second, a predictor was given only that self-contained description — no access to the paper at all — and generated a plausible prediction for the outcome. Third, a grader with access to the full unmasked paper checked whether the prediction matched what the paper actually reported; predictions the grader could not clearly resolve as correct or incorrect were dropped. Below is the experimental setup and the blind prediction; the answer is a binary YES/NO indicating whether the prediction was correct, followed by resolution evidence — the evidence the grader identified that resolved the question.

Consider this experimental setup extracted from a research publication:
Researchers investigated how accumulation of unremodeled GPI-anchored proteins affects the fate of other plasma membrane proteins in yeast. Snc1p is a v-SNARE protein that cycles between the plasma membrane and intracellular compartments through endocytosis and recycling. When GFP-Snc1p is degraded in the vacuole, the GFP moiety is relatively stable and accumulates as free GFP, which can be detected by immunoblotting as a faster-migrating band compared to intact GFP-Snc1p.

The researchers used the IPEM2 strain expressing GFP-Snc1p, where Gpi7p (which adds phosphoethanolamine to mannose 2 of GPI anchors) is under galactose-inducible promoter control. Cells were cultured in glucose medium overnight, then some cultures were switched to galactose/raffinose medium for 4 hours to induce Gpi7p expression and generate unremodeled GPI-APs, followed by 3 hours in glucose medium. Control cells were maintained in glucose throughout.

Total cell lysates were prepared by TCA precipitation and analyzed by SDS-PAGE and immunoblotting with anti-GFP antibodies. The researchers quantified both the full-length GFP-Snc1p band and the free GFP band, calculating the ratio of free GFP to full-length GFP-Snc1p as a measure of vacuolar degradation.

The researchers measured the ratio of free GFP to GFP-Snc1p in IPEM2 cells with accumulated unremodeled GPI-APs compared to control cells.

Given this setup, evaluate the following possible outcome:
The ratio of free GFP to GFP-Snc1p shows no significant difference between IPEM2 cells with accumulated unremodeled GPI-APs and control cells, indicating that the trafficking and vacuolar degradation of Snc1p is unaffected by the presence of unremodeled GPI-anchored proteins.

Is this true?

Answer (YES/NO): NO